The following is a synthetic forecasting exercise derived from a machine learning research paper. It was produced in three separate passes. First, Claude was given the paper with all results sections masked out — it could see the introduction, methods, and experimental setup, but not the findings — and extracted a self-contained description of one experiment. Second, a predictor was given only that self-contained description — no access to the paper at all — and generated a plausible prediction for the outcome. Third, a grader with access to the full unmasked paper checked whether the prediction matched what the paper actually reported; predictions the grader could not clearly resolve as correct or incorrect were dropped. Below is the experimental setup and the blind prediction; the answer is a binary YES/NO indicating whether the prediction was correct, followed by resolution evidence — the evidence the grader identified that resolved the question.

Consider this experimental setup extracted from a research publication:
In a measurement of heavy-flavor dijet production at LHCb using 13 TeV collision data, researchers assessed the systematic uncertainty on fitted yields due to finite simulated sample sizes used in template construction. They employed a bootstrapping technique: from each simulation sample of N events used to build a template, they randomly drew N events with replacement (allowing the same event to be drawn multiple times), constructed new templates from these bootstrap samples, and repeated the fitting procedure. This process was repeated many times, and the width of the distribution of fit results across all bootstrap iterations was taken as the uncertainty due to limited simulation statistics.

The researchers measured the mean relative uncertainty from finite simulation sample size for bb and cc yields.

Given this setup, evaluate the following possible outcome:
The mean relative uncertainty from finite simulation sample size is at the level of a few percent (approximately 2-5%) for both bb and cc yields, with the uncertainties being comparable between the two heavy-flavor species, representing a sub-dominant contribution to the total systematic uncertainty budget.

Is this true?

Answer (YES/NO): NO